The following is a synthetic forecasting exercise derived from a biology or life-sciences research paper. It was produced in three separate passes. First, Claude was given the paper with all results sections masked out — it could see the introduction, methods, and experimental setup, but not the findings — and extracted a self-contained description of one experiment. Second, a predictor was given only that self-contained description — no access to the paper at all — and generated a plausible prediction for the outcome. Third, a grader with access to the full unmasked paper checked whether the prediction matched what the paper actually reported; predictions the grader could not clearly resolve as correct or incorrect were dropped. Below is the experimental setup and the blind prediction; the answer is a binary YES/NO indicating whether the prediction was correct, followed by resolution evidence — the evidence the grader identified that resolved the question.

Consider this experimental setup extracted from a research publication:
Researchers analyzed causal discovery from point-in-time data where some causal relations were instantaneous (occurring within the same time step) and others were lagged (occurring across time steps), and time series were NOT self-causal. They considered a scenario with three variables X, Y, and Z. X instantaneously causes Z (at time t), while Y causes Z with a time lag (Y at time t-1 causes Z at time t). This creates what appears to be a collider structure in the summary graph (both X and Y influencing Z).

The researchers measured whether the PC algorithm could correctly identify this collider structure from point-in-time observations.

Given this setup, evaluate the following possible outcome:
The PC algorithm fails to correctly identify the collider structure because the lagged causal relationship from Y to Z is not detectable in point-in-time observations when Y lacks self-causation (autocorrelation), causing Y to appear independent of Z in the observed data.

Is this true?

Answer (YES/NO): YES